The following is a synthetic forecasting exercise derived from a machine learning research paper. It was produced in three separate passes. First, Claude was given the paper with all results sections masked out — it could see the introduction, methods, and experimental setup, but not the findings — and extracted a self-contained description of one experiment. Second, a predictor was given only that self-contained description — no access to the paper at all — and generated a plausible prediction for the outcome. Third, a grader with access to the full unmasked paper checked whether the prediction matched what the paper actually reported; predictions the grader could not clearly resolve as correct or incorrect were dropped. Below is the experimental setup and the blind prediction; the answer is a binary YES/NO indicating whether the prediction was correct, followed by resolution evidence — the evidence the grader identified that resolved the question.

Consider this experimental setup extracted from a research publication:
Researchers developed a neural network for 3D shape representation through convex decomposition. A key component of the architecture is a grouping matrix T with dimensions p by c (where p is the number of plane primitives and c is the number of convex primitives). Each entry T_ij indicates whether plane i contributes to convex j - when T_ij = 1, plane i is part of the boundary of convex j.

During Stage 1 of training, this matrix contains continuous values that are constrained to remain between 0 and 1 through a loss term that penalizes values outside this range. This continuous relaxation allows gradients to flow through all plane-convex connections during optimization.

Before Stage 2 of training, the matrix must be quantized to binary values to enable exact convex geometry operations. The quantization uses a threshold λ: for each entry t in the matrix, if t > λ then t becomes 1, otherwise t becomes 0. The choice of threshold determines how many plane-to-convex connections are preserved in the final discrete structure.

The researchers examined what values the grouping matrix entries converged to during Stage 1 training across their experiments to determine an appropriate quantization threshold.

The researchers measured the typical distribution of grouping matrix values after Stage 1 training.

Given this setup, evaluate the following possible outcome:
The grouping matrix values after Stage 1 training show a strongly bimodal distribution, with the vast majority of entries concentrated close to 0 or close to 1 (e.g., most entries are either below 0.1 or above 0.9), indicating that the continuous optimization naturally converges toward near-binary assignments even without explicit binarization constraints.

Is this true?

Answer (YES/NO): NO